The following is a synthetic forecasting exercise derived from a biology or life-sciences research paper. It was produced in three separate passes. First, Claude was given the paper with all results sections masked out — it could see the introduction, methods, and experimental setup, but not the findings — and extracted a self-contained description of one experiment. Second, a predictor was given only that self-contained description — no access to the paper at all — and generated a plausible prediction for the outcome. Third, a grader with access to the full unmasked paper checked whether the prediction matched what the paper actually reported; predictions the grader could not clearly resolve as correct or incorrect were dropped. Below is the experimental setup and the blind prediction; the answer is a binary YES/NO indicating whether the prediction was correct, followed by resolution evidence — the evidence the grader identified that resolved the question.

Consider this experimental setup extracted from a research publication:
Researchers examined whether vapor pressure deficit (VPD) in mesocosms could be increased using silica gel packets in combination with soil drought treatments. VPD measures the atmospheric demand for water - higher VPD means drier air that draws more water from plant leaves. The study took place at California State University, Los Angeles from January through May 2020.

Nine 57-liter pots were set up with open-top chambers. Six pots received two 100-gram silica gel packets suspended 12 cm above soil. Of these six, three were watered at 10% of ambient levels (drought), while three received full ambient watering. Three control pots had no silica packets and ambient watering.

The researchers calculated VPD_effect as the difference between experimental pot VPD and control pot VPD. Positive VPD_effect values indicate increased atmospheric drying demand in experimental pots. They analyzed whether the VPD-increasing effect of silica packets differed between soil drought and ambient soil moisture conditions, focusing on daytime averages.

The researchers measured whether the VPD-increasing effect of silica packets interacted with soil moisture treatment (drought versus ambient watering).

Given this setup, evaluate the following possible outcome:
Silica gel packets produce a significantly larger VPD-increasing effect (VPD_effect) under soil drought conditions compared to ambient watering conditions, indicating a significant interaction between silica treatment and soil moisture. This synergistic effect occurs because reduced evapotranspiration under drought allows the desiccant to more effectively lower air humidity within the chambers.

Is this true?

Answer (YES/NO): YES